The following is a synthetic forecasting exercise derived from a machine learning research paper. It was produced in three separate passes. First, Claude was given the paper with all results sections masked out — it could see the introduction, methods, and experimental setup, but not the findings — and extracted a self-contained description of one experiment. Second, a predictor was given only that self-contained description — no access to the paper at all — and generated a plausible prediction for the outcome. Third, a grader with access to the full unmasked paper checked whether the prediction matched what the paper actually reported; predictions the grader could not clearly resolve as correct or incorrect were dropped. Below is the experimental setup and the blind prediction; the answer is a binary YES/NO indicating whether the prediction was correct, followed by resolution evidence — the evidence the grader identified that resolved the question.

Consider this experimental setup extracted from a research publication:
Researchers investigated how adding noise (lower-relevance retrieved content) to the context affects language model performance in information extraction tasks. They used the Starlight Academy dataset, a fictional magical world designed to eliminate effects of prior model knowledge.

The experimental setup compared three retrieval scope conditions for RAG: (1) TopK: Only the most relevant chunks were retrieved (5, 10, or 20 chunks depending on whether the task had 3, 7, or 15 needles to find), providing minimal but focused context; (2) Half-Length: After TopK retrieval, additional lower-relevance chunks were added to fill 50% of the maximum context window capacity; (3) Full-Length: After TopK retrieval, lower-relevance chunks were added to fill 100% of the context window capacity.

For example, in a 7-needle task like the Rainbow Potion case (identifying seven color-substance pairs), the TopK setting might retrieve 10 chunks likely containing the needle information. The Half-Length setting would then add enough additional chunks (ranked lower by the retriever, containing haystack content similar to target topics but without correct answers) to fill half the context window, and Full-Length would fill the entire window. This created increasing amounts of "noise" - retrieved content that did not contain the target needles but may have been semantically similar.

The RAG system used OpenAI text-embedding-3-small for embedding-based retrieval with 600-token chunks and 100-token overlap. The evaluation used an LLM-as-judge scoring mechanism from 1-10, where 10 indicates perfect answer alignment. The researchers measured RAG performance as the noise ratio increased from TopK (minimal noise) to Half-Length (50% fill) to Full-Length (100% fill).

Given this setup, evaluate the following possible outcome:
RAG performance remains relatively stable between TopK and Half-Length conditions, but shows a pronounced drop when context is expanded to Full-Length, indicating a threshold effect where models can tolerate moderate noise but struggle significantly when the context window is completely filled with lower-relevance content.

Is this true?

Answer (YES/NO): NO